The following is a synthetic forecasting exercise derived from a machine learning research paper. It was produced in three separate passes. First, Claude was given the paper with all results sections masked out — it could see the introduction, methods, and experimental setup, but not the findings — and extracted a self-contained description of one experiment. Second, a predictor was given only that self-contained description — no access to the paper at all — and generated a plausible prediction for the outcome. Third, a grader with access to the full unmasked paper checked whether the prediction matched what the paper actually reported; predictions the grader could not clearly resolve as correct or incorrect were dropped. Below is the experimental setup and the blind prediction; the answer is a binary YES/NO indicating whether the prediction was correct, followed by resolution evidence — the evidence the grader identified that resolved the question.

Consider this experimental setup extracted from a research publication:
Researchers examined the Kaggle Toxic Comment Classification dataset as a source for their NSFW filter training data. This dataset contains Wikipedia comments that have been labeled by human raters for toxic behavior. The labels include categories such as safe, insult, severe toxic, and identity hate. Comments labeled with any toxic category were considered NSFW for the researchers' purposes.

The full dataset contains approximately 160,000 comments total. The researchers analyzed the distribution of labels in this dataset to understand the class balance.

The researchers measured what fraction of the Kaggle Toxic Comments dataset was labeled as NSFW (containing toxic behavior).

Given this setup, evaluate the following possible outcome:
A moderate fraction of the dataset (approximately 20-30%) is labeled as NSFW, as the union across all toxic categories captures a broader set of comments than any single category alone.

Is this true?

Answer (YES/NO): NO